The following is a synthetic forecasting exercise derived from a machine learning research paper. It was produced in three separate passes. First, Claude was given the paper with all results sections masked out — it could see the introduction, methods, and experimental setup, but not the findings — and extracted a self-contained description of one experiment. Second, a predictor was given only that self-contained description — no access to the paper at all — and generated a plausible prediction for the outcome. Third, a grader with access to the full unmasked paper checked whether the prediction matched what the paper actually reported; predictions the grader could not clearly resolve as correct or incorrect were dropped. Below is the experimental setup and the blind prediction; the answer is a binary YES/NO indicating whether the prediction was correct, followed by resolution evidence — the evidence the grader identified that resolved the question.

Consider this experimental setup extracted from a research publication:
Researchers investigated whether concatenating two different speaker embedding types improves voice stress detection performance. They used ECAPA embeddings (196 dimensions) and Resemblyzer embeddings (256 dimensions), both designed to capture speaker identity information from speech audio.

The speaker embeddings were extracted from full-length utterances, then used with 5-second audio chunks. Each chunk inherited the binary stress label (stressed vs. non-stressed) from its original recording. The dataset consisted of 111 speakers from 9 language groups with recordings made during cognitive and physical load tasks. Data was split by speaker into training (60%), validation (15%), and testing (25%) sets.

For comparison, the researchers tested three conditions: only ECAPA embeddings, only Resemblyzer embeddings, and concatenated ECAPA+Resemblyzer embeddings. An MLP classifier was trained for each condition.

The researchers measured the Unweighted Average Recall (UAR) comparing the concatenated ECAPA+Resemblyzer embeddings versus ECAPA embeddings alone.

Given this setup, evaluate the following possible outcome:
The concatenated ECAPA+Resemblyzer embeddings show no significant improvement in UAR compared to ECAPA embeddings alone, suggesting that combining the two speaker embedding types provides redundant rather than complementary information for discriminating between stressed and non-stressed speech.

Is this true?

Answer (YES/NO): YES